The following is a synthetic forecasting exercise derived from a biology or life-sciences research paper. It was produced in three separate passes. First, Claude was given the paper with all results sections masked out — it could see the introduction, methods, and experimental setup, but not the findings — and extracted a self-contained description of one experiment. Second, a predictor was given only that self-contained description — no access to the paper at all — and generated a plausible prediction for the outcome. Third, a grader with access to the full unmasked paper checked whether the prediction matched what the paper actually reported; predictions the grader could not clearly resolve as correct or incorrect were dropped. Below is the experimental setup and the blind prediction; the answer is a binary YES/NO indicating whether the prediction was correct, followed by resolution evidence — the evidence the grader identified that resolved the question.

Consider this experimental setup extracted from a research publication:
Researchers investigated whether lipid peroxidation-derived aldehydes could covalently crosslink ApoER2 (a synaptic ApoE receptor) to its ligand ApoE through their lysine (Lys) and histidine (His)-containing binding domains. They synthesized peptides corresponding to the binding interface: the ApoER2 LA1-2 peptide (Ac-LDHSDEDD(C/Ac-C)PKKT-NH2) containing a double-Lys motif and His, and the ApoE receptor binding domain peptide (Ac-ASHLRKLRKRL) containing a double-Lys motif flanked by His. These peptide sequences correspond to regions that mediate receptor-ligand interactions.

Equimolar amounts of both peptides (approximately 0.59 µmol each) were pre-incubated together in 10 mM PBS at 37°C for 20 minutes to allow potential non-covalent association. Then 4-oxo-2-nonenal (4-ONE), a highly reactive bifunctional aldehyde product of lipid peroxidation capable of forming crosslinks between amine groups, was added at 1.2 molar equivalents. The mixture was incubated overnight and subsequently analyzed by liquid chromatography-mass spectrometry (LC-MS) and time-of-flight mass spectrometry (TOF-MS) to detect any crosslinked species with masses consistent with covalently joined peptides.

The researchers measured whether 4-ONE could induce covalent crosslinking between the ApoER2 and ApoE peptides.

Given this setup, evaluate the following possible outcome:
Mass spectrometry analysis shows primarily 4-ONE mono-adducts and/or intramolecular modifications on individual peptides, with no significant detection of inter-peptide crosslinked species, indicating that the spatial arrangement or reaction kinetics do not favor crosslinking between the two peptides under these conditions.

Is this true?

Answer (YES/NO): NO